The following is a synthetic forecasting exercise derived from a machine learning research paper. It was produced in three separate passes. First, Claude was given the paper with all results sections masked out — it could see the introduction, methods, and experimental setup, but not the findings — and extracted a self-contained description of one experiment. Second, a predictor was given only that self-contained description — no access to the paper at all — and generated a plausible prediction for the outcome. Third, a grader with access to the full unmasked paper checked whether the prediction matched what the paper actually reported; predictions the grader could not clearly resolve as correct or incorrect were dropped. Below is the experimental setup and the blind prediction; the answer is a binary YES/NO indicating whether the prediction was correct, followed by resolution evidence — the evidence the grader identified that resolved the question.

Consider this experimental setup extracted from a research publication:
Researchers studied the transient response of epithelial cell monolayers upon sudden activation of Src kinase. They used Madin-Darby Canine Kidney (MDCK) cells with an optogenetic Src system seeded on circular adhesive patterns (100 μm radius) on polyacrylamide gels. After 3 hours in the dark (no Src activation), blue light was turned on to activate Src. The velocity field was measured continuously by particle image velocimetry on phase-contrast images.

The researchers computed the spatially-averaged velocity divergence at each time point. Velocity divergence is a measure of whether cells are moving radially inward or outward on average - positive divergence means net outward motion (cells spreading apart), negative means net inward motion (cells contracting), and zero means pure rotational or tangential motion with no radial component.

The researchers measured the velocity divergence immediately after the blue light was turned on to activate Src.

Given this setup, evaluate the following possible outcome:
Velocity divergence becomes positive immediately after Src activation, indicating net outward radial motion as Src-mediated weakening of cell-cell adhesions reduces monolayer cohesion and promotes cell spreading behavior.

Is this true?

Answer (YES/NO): YES